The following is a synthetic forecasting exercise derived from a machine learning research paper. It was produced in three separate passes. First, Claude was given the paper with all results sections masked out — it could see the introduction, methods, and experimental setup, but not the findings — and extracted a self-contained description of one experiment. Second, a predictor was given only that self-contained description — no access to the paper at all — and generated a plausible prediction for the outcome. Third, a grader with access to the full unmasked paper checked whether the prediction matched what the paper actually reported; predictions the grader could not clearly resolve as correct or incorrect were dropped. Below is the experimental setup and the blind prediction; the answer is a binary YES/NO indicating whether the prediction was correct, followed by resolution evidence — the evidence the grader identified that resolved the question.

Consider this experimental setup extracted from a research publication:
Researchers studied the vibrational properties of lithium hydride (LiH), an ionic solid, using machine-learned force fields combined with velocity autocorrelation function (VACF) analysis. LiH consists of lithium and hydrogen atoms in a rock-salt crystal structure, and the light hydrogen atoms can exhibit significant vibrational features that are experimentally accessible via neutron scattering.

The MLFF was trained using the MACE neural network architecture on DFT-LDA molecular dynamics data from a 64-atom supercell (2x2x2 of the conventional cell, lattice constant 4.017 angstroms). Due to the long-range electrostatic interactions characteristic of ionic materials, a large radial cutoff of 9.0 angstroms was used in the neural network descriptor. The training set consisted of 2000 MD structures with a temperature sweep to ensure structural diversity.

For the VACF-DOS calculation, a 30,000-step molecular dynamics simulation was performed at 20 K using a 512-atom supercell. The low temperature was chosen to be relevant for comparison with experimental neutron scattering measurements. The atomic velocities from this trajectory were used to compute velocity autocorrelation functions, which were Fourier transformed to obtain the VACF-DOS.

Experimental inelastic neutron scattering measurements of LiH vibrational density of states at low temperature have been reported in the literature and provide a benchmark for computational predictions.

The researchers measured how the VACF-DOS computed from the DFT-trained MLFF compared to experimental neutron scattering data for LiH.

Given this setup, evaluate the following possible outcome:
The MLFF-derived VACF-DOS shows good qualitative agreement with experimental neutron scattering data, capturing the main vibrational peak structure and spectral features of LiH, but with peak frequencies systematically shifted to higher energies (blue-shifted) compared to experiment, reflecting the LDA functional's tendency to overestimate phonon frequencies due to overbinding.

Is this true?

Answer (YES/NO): NO